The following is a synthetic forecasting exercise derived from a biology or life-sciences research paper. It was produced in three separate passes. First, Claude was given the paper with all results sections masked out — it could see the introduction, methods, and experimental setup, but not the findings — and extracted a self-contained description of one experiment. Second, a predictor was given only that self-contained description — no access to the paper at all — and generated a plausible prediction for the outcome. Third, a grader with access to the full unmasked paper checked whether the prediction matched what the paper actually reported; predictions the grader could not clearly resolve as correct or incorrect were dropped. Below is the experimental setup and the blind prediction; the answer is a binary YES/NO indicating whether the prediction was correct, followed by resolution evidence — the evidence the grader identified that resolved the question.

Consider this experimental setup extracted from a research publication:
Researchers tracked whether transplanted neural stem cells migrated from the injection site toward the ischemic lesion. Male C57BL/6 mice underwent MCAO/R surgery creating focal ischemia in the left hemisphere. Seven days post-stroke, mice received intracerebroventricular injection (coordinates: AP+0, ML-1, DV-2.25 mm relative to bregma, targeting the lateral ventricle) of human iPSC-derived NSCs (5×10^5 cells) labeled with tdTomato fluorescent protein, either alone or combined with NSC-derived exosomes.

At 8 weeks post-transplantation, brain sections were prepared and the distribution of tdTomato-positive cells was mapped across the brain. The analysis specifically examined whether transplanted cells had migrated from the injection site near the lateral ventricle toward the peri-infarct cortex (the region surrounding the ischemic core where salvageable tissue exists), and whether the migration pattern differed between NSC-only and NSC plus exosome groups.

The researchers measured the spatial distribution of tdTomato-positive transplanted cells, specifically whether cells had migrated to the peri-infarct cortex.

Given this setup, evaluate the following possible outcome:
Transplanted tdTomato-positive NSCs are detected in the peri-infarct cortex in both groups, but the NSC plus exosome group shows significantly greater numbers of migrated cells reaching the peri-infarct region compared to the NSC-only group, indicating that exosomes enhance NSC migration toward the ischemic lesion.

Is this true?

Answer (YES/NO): YES